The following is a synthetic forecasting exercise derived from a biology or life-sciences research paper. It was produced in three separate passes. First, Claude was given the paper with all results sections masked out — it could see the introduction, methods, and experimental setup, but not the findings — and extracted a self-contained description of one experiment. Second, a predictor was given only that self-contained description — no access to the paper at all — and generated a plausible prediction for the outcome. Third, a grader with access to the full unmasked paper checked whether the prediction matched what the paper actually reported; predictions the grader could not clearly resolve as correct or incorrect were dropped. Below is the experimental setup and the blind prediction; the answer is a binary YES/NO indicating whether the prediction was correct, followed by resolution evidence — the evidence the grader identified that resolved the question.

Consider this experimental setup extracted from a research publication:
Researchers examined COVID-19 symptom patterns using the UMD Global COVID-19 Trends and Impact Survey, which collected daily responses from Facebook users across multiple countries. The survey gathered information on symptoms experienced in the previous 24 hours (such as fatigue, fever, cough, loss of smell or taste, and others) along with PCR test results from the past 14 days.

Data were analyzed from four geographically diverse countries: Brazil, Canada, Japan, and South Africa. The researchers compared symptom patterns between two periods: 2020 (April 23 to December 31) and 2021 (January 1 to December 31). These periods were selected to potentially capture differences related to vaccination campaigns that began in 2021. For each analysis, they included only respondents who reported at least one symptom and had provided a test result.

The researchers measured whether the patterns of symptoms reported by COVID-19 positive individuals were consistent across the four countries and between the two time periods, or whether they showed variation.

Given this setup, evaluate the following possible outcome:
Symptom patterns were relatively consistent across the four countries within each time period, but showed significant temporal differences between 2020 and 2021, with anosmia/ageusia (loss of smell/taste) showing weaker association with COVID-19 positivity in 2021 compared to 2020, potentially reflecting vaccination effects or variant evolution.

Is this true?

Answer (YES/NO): NO